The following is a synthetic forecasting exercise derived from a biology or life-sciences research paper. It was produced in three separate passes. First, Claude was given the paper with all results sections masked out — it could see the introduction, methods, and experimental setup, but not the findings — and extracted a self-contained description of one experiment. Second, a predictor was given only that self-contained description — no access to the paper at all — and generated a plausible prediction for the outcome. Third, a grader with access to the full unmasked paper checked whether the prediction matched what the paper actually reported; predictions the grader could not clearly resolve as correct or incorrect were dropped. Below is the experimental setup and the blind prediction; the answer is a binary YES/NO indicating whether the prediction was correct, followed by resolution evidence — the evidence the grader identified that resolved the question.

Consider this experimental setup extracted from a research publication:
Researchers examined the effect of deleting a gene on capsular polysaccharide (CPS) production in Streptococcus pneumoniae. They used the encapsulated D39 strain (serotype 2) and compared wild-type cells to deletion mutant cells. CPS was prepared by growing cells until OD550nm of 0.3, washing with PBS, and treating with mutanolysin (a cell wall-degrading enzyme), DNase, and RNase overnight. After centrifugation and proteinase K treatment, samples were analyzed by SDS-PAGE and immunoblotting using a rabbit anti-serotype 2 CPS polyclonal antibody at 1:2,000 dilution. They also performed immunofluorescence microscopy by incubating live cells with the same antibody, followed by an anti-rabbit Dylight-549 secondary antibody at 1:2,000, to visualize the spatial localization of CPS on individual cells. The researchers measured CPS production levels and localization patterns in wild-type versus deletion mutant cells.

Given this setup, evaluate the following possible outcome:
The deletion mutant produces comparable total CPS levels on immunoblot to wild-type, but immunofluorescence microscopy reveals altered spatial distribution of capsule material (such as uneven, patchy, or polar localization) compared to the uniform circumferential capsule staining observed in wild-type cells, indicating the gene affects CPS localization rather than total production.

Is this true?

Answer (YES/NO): NO